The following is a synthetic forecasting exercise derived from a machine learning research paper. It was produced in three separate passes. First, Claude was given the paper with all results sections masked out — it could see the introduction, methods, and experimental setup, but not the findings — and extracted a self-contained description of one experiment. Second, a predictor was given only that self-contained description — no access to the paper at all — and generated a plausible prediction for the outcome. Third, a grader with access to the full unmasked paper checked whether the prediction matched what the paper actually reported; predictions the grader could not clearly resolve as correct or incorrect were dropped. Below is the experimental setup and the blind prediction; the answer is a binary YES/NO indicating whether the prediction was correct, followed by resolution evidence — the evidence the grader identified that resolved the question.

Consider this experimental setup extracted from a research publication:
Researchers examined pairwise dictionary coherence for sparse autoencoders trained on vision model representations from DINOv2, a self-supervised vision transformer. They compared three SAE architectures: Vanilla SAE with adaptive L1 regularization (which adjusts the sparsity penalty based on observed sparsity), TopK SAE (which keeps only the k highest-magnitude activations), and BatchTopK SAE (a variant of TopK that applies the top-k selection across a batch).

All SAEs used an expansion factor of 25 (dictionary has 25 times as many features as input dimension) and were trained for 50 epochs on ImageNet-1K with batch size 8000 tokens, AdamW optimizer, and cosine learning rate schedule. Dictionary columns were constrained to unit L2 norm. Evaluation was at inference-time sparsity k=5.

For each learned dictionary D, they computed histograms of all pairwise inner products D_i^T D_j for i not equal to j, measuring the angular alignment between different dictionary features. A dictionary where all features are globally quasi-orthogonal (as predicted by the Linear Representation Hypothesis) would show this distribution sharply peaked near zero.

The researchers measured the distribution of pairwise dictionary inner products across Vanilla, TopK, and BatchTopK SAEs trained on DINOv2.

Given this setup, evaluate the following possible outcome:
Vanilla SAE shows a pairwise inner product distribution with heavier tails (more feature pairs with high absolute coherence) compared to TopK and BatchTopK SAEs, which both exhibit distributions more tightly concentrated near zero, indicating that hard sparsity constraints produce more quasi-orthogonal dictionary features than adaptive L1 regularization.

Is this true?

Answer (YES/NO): NO